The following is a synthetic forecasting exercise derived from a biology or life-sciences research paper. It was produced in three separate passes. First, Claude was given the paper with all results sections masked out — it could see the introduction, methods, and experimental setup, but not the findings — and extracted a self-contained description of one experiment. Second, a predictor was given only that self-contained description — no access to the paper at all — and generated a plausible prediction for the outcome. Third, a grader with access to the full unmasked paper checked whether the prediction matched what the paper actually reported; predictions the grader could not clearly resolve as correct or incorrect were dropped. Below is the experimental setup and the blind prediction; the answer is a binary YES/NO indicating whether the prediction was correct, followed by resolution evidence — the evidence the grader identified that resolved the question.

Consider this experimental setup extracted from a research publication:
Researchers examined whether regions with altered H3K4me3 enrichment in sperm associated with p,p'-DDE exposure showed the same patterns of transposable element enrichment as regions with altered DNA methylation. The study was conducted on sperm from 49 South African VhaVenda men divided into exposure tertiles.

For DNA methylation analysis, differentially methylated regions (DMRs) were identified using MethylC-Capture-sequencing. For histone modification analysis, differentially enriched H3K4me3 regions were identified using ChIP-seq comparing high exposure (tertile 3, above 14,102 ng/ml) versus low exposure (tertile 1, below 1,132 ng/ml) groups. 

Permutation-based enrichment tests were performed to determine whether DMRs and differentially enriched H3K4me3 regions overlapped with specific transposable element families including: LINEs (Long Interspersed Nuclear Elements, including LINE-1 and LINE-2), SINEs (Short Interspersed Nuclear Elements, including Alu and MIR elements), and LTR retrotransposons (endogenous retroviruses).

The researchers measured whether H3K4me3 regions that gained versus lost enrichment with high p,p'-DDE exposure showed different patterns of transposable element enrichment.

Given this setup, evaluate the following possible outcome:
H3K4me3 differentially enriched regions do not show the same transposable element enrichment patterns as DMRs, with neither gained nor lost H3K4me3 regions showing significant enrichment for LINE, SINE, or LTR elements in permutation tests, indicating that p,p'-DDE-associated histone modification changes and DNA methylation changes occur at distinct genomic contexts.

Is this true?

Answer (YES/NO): NO